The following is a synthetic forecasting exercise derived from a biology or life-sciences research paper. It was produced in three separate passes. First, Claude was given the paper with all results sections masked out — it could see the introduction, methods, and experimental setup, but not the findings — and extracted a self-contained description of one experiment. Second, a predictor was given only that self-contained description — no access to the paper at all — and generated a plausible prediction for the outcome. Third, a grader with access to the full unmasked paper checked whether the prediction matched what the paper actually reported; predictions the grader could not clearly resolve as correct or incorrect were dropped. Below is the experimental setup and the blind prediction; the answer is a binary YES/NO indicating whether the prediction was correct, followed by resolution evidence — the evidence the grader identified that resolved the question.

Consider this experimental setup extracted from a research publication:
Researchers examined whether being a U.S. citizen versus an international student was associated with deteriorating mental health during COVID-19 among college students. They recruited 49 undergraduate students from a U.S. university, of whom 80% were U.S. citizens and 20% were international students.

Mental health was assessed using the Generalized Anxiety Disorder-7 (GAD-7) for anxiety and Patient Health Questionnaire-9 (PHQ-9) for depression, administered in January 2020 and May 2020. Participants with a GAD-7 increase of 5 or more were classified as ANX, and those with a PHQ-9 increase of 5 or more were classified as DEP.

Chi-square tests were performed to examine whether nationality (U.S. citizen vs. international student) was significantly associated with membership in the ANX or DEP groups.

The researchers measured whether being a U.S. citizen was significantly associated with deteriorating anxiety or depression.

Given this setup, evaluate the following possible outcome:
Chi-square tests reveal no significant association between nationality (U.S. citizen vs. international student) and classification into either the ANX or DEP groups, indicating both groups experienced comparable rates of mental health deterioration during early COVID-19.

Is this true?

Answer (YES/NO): YES